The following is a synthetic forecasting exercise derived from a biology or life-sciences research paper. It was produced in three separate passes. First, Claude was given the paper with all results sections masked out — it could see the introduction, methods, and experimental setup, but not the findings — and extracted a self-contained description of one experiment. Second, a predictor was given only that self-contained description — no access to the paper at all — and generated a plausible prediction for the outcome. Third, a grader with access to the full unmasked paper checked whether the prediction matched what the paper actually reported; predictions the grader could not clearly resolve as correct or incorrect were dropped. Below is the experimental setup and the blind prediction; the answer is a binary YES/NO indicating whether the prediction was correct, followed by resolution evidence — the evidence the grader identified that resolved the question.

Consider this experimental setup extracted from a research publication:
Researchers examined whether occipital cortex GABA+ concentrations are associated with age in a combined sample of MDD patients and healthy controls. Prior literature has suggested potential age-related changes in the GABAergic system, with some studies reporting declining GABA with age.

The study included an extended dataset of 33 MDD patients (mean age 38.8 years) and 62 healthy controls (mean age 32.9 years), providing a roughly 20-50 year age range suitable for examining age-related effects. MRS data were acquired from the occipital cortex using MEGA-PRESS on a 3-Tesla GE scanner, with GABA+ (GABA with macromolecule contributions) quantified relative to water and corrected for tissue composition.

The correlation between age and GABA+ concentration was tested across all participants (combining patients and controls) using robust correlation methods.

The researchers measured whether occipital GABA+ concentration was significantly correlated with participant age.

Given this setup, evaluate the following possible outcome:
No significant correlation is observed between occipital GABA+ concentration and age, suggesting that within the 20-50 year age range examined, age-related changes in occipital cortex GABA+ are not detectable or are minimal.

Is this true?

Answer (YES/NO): NO